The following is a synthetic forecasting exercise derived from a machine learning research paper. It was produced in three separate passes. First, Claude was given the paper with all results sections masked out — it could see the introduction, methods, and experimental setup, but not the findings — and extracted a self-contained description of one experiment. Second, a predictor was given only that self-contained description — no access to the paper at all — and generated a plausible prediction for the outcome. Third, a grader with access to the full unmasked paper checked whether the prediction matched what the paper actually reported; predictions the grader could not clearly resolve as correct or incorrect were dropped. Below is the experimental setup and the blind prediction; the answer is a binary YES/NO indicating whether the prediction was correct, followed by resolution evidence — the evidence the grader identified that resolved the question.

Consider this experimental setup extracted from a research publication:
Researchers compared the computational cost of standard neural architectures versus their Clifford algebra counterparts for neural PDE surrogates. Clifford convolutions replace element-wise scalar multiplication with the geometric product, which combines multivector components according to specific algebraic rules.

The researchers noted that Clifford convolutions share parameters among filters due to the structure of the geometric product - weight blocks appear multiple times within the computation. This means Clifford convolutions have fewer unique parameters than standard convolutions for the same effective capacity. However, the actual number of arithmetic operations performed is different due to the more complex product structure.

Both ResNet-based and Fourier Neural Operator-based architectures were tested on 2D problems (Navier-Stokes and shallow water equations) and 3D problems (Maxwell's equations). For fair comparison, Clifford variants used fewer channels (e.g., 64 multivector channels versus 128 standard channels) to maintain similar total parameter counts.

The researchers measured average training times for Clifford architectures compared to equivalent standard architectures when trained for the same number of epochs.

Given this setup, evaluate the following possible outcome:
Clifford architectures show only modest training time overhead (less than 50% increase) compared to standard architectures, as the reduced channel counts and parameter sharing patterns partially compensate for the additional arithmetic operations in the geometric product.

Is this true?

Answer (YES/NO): NO